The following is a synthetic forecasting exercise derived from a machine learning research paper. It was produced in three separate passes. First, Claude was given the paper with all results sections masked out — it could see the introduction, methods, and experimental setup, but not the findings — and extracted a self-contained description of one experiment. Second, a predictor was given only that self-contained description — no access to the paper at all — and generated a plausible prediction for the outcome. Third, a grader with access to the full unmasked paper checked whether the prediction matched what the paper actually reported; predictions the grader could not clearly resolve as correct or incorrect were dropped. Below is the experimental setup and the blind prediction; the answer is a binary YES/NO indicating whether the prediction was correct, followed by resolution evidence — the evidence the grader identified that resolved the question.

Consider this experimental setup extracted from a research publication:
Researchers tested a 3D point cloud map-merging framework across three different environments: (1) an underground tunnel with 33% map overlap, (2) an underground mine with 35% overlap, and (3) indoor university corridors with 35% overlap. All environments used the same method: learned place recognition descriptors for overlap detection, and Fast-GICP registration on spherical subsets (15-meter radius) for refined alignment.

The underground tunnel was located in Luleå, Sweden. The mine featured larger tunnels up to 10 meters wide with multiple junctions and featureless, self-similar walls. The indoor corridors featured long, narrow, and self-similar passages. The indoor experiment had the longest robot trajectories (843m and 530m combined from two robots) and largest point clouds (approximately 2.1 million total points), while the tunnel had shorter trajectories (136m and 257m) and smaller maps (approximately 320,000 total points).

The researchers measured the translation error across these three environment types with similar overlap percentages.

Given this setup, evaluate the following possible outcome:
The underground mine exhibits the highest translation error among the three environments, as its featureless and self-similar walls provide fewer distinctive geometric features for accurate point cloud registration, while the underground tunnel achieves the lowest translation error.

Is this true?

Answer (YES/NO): NO